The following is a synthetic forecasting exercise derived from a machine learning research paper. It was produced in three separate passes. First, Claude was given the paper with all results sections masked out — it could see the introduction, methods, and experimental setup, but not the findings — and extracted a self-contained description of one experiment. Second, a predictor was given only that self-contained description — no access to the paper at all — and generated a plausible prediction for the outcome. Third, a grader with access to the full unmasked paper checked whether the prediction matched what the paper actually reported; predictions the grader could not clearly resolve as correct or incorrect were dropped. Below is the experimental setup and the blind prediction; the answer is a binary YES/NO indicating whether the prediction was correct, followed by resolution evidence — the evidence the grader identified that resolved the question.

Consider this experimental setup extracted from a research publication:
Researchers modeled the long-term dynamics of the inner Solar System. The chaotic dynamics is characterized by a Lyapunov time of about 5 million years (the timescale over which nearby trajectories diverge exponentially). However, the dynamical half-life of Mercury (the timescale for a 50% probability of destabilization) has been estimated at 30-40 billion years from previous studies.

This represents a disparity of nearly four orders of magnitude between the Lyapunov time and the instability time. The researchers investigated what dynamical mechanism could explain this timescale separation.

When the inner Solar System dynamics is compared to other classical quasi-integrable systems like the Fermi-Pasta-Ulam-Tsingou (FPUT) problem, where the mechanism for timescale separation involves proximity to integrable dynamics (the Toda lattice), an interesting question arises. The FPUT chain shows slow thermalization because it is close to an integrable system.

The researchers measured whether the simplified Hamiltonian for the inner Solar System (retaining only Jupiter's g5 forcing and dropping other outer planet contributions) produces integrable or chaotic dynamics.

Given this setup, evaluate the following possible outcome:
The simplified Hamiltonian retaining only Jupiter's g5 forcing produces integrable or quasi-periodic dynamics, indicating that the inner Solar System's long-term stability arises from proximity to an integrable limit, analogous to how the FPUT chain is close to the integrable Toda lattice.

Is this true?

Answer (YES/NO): NO